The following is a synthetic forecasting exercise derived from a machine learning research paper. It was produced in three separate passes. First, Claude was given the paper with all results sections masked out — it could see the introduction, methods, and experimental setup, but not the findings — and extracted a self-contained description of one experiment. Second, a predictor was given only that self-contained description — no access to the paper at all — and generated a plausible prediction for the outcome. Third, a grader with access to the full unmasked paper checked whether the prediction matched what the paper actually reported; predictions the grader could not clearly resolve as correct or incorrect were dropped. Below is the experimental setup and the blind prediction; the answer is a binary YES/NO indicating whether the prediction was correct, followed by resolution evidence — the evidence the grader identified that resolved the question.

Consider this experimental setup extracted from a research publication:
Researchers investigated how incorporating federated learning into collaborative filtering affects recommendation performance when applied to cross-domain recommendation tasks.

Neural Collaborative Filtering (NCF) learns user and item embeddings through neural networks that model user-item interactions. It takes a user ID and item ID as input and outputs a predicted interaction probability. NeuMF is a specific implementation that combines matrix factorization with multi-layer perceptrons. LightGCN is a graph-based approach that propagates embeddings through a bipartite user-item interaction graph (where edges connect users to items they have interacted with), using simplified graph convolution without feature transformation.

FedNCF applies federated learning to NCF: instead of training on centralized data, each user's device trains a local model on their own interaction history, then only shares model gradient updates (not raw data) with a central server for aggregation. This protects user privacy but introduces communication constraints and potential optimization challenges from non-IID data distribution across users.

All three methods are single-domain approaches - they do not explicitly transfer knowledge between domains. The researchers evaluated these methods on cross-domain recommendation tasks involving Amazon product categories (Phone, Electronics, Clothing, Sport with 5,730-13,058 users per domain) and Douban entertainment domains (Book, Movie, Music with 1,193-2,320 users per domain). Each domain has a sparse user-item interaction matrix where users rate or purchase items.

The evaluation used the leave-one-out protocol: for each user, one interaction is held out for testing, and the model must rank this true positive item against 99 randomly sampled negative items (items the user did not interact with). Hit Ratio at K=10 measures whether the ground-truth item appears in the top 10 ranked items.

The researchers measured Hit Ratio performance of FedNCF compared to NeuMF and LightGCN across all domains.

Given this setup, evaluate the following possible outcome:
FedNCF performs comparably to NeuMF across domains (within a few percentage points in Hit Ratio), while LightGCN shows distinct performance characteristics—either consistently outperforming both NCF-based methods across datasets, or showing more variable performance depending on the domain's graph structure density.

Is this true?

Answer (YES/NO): NO